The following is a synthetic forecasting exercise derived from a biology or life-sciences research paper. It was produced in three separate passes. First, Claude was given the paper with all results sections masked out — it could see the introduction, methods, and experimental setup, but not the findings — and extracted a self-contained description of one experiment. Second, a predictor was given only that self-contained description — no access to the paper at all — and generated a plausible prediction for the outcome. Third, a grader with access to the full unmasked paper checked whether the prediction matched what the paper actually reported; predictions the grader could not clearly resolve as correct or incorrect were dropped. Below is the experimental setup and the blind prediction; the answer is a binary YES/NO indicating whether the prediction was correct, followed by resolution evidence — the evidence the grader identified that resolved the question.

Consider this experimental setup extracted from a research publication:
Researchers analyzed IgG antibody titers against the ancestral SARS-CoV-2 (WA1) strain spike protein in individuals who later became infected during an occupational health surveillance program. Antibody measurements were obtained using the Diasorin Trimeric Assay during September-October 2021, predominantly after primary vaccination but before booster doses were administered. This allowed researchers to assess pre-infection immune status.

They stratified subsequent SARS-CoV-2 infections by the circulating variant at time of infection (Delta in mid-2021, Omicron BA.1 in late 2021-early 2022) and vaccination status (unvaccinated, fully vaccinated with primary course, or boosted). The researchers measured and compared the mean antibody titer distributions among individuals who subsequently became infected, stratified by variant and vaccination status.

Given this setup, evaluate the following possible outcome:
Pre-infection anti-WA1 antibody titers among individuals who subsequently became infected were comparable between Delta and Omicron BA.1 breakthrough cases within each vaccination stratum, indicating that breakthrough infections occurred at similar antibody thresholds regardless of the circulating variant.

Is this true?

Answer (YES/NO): NO